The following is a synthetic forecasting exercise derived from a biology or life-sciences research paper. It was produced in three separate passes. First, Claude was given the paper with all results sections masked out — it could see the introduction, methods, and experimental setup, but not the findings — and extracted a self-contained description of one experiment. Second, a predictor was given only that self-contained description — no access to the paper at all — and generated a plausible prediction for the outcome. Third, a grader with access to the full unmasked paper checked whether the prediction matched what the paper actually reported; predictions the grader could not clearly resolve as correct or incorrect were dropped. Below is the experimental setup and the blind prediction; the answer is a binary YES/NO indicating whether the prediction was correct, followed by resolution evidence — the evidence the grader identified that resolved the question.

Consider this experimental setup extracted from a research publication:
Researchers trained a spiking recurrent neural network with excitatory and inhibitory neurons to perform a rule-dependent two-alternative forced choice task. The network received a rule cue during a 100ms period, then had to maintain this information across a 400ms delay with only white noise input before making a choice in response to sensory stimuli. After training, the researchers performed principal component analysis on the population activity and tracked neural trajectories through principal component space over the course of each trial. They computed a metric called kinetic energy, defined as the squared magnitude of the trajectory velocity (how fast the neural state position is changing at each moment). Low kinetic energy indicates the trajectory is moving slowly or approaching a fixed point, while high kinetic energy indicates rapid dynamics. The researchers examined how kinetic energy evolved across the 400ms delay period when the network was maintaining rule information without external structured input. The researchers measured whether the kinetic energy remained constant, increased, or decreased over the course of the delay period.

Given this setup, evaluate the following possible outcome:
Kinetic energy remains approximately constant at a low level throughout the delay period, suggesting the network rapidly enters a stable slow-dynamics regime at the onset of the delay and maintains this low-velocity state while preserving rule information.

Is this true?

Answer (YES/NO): NO